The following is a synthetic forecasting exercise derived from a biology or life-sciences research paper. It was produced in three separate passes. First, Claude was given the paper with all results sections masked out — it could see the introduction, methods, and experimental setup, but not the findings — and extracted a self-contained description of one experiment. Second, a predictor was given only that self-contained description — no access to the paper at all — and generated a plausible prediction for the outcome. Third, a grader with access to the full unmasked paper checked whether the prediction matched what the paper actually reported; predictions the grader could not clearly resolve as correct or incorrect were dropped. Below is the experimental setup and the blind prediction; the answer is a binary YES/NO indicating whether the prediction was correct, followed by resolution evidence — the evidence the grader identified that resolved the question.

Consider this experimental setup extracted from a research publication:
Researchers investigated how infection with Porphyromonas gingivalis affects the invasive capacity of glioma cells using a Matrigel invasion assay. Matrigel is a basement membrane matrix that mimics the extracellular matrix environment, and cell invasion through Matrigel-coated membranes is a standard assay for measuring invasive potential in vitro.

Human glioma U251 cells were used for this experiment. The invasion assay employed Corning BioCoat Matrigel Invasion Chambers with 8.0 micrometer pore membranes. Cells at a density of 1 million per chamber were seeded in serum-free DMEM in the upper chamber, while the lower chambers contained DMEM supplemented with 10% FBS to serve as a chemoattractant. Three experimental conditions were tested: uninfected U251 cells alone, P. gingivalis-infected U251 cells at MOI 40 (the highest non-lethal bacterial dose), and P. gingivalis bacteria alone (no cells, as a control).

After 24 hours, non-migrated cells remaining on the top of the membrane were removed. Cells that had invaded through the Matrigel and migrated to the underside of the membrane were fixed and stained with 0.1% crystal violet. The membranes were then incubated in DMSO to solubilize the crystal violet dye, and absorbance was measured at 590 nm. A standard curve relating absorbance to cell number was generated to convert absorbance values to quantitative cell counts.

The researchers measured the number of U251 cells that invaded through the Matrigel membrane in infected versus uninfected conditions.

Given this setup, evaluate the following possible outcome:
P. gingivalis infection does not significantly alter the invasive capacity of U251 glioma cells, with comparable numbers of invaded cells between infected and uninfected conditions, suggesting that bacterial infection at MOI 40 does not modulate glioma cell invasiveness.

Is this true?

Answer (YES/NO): NO